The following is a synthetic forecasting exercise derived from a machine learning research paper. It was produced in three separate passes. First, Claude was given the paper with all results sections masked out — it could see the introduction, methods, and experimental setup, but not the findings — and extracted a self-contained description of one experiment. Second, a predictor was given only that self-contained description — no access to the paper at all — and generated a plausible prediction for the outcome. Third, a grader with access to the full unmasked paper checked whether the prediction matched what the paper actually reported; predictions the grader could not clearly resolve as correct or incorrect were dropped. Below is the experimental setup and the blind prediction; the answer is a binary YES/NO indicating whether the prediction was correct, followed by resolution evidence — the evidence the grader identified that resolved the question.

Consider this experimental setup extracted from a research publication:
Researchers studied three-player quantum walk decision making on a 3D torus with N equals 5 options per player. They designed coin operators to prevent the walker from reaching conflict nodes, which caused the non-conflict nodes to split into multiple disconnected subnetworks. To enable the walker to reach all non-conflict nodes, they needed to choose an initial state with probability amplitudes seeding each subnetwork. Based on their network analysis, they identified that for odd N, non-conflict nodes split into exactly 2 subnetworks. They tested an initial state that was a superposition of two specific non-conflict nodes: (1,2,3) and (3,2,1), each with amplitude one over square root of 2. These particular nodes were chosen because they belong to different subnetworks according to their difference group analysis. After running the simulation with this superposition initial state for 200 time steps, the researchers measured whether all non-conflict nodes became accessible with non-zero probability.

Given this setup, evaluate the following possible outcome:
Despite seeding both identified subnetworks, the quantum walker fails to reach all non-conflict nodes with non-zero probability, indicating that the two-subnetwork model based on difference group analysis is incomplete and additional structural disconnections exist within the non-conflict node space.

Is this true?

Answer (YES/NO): NO